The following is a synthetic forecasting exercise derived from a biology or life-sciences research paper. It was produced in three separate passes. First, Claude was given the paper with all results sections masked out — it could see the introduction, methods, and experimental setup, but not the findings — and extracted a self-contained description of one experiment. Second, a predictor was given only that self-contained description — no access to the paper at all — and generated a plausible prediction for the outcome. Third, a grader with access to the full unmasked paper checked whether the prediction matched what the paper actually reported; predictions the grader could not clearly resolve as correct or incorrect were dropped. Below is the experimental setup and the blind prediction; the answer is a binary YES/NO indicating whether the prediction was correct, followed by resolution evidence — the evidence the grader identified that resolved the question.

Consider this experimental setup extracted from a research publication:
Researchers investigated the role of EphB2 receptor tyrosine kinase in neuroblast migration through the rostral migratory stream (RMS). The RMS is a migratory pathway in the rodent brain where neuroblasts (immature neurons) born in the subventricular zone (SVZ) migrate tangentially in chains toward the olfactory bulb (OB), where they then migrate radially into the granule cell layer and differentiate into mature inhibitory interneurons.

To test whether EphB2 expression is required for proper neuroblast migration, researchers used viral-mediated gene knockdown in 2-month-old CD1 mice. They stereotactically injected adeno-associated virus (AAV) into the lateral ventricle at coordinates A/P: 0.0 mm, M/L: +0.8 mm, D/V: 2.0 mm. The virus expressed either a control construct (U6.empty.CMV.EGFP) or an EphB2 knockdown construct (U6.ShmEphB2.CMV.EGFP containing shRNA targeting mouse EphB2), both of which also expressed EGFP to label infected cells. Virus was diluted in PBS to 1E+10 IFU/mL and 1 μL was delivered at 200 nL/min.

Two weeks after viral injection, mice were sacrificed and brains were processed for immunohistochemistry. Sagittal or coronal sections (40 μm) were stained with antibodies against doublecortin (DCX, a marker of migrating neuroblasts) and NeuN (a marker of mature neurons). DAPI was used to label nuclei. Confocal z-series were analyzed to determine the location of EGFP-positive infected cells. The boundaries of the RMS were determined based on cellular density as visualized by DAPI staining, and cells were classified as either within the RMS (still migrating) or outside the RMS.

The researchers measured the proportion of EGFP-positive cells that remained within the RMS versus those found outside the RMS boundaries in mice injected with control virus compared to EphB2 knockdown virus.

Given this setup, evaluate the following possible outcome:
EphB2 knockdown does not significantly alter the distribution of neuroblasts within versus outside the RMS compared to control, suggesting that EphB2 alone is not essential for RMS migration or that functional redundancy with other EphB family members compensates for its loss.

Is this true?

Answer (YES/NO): NO